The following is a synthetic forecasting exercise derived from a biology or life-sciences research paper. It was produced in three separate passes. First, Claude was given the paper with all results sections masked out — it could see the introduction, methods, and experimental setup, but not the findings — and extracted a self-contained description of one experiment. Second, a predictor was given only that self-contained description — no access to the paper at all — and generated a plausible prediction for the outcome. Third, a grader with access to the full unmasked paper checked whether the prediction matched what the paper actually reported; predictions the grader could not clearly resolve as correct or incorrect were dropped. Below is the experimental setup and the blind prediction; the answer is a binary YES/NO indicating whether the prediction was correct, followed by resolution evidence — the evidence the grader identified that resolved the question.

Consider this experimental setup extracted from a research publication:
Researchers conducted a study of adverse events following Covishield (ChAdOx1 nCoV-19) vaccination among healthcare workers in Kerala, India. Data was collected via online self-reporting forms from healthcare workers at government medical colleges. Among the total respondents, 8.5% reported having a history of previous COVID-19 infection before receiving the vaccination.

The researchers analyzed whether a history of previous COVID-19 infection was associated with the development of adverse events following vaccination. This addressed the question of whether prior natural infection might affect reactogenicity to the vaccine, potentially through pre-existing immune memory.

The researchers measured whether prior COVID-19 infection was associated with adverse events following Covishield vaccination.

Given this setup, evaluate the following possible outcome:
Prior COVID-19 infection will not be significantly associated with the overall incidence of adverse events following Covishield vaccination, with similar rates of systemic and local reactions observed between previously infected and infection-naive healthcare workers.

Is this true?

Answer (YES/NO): YES